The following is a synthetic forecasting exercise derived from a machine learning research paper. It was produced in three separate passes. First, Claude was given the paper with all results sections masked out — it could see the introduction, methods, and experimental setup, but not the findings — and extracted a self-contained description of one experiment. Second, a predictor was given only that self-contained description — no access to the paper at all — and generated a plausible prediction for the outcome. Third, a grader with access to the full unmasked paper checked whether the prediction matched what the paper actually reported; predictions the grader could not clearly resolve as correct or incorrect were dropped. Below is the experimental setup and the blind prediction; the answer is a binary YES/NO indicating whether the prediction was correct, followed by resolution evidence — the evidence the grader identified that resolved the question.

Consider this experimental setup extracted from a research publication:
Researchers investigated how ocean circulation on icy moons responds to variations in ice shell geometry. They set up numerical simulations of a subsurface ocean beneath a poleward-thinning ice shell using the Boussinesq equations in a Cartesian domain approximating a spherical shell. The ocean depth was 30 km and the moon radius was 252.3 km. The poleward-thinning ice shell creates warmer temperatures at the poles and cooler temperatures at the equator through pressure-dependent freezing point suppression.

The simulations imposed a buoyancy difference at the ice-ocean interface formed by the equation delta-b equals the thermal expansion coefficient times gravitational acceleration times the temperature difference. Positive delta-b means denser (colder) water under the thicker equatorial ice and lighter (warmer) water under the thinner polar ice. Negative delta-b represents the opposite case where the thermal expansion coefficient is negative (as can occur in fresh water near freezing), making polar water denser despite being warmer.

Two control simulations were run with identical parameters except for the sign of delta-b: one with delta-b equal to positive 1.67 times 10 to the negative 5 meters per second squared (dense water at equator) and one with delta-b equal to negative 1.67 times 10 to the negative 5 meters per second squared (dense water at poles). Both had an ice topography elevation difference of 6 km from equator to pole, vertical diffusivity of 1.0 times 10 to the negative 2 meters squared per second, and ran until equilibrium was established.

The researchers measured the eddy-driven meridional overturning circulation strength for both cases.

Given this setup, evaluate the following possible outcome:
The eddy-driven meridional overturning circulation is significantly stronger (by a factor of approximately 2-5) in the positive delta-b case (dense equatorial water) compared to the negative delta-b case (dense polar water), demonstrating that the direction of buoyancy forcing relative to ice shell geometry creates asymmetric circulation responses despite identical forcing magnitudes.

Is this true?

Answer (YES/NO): NO